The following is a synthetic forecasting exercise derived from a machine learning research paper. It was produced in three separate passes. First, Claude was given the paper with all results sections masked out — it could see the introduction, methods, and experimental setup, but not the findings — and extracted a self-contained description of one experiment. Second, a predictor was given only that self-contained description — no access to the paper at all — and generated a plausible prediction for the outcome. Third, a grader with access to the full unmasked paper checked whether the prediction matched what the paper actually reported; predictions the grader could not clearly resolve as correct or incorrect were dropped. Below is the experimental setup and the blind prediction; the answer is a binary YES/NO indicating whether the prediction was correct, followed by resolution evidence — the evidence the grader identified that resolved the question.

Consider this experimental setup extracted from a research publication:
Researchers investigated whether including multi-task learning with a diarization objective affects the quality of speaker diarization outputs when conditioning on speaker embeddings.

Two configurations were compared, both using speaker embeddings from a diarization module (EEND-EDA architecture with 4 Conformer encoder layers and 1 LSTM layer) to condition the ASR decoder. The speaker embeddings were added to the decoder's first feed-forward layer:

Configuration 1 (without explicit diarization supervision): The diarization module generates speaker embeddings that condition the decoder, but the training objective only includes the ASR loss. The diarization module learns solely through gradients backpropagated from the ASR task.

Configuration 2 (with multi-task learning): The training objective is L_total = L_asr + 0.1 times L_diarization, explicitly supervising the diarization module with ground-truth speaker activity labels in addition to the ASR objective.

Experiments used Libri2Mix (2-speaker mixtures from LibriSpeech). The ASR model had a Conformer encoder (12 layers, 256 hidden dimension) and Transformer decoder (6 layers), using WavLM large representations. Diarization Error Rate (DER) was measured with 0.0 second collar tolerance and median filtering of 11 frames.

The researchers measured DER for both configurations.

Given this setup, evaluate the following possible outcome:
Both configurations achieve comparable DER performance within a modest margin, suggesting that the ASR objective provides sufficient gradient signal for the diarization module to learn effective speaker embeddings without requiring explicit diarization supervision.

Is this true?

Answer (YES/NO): NO